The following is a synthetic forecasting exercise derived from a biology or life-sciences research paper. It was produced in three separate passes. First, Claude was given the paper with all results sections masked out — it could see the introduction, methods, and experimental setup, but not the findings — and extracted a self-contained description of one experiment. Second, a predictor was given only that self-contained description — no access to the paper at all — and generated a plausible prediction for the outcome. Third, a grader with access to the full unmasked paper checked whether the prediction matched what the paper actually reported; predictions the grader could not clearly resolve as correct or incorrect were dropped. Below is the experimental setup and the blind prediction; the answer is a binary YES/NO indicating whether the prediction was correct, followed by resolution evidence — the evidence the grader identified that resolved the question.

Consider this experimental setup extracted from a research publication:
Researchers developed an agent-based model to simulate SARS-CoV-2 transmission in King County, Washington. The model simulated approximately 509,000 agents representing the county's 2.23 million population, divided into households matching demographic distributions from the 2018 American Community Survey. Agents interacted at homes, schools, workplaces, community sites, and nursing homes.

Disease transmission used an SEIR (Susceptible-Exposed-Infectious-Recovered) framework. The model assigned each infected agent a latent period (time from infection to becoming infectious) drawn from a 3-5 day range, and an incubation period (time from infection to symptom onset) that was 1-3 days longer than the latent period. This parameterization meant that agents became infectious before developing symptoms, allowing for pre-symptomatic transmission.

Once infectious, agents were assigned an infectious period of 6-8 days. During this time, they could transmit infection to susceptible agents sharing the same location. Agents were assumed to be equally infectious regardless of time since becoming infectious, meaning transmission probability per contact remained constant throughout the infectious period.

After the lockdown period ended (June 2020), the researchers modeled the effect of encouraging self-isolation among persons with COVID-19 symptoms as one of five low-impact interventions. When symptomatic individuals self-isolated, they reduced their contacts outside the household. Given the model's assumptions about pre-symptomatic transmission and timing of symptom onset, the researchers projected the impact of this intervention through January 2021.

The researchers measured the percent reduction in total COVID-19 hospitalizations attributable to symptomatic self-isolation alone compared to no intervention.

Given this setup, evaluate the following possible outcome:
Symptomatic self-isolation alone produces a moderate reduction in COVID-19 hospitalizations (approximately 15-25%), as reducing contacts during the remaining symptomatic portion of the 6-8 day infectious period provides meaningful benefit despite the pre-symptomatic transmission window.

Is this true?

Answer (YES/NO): NO